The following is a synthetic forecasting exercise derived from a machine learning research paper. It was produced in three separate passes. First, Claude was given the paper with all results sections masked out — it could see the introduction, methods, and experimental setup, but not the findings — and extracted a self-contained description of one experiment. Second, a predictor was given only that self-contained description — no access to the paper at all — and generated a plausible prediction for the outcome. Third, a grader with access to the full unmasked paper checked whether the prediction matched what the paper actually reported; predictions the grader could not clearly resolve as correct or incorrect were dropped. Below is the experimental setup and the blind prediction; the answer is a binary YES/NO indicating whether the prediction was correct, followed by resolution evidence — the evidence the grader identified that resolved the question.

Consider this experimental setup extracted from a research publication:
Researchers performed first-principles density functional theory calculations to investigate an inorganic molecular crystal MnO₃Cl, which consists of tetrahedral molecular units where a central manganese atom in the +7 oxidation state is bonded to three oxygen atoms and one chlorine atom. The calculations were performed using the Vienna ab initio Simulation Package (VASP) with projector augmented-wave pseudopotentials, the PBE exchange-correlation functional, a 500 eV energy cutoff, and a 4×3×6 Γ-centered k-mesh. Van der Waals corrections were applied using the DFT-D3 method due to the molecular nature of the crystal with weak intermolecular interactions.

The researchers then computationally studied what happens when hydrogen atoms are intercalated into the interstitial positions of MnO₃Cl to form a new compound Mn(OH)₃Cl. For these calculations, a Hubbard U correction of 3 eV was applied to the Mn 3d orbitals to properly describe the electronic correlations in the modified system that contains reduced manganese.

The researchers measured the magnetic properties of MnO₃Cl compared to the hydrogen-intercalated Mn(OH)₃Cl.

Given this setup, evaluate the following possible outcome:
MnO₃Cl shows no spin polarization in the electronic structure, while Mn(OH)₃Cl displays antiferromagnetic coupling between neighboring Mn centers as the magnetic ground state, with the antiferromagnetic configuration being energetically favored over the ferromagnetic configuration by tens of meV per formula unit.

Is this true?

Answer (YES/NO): NO